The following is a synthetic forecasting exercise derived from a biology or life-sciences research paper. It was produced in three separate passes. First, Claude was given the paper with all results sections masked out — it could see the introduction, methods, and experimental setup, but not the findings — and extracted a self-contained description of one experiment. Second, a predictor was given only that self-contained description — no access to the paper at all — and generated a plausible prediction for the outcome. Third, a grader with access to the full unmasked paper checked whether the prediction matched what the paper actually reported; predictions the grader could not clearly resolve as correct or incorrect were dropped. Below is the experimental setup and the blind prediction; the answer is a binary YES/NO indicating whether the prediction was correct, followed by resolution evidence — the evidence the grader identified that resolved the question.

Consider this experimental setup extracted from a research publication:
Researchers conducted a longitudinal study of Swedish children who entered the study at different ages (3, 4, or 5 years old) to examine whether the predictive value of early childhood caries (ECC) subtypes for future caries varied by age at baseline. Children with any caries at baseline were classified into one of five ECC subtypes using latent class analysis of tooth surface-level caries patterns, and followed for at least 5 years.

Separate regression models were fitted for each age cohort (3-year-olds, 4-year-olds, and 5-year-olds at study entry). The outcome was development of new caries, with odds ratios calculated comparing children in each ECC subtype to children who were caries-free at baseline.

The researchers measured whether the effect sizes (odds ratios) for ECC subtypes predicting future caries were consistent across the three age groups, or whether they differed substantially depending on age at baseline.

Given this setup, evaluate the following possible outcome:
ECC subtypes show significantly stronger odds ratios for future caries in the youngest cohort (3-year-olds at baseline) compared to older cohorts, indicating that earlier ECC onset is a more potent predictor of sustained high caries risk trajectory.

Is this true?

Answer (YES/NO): NO